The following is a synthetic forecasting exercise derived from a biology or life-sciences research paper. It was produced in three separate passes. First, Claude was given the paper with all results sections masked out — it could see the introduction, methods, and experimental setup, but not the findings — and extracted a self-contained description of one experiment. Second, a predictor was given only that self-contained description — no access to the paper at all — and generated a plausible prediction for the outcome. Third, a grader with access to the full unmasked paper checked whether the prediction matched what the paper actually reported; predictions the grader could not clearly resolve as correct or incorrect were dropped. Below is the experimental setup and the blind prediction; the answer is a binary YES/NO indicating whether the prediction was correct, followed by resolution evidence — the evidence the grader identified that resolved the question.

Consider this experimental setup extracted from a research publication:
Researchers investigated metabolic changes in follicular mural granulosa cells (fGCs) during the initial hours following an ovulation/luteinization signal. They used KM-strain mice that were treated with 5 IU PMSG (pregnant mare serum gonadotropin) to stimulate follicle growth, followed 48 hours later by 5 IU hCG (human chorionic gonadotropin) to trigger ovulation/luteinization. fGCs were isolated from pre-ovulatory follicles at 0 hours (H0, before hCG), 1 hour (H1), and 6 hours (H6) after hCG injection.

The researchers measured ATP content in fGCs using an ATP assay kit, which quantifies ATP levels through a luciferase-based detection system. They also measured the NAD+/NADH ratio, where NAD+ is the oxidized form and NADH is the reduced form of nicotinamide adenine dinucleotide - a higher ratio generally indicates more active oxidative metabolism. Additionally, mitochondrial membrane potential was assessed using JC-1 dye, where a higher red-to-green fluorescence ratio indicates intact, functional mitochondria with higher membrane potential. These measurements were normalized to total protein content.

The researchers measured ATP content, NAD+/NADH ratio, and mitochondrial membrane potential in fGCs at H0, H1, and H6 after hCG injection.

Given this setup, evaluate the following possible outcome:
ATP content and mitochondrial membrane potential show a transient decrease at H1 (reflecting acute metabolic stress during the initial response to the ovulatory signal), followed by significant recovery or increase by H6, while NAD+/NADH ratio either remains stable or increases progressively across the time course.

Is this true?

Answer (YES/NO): NO